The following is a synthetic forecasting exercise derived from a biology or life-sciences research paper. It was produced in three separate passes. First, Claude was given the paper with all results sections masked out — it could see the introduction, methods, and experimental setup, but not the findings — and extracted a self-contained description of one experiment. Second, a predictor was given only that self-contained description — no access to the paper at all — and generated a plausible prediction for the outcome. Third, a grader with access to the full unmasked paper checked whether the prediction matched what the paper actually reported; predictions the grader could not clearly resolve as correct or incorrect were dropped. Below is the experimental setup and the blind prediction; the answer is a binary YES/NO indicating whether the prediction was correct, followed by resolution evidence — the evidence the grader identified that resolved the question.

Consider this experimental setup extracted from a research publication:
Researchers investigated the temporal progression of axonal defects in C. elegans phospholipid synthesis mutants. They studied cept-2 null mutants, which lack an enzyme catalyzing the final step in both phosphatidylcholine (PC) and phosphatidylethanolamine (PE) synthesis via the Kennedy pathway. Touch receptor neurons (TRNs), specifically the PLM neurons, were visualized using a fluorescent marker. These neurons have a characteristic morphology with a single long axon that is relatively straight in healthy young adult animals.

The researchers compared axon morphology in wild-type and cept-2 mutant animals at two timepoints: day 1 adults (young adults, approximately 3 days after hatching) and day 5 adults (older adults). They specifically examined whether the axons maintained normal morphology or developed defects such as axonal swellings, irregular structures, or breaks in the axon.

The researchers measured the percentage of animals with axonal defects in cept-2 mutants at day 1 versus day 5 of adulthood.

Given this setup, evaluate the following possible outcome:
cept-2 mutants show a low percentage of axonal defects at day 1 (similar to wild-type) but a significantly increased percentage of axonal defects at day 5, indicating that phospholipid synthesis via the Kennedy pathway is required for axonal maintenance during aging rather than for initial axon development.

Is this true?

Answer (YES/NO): YES